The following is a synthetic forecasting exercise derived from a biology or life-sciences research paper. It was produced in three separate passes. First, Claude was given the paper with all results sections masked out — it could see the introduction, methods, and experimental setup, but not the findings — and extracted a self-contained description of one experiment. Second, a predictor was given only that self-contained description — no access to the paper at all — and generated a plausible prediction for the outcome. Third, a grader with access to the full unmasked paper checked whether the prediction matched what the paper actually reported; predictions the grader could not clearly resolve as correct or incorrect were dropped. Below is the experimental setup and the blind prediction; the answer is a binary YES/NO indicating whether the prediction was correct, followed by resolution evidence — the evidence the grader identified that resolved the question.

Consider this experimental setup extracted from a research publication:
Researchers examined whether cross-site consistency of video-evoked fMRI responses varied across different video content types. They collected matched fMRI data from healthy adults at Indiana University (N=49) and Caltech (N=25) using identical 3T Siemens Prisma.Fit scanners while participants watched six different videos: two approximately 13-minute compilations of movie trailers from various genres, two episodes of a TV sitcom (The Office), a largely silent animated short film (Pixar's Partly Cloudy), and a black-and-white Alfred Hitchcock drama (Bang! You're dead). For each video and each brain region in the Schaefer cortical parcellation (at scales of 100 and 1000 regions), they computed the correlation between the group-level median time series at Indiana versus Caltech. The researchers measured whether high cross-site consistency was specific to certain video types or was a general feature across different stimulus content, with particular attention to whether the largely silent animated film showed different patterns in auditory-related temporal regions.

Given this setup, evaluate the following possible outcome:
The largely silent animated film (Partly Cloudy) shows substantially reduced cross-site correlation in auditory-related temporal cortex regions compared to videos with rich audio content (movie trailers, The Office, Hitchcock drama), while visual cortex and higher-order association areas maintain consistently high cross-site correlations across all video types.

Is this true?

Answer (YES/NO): NO